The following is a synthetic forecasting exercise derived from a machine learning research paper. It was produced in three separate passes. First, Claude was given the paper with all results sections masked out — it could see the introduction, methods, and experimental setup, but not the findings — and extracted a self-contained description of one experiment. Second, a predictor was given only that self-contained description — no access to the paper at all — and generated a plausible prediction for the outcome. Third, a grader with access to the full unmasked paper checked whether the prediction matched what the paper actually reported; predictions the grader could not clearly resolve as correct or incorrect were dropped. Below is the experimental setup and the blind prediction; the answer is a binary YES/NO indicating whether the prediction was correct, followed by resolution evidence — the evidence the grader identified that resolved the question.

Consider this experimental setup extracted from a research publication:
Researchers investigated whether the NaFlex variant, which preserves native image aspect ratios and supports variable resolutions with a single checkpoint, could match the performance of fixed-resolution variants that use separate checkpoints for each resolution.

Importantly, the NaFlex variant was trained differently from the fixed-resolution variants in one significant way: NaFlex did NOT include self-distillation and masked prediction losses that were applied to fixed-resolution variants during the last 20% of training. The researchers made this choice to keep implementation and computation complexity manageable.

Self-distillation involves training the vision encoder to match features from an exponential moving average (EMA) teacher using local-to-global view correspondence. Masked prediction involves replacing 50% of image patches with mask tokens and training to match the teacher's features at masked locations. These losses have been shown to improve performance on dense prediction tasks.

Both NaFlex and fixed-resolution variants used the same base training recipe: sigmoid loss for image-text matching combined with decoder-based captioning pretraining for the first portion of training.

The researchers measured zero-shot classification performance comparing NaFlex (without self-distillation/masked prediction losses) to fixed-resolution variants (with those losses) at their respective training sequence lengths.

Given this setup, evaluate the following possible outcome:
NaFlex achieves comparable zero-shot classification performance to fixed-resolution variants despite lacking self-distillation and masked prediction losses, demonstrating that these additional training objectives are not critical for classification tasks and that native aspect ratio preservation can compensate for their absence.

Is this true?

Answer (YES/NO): NO